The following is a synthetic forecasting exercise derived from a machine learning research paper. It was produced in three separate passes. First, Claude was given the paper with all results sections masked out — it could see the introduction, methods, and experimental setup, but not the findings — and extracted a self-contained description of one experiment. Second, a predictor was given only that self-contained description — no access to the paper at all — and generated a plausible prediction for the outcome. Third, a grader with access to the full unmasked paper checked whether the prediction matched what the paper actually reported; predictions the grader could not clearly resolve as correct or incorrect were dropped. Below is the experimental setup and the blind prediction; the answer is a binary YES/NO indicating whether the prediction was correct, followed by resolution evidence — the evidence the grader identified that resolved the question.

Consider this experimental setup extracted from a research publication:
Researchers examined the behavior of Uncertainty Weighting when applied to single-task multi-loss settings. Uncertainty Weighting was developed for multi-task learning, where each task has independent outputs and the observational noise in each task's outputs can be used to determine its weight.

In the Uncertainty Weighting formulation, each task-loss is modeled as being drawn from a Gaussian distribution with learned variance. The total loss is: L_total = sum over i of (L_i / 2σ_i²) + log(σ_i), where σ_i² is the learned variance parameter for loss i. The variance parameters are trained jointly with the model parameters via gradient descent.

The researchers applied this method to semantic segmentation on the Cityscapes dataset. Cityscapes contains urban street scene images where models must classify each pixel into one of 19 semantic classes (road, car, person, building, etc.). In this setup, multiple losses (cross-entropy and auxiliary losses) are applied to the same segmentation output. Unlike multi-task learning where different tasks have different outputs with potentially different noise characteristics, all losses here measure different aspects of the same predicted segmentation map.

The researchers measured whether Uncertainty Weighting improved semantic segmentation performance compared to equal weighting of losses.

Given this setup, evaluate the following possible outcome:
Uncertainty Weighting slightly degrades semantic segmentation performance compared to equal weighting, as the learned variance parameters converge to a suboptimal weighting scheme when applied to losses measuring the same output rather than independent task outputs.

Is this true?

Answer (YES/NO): NO